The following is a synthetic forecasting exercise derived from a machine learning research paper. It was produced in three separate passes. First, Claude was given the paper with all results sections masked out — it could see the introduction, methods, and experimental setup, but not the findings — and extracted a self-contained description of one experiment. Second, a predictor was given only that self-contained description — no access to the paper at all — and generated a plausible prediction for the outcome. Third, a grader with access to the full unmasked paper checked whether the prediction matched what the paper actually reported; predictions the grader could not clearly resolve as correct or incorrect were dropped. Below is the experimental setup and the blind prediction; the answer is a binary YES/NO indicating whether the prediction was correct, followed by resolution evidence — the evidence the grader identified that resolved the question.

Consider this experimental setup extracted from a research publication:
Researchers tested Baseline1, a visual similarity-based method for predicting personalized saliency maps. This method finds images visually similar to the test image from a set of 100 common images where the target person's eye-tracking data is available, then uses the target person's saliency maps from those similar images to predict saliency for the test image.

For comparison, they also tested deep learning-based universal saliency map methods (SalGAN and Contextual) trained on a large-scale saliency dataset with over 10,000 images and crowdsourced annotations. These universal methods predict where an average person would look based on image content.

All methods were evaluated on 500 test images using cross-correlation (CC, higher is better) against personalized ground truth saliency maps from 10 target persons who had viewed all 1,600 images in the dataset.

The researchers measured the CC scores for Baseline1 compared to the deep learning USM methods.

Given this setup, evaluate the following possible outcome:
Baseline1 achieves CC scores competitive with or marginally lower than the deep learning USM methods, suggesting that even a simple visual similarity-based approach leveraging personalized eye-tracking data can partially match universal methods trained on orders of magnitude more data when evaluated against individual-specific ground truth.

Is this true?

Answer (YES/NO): NO